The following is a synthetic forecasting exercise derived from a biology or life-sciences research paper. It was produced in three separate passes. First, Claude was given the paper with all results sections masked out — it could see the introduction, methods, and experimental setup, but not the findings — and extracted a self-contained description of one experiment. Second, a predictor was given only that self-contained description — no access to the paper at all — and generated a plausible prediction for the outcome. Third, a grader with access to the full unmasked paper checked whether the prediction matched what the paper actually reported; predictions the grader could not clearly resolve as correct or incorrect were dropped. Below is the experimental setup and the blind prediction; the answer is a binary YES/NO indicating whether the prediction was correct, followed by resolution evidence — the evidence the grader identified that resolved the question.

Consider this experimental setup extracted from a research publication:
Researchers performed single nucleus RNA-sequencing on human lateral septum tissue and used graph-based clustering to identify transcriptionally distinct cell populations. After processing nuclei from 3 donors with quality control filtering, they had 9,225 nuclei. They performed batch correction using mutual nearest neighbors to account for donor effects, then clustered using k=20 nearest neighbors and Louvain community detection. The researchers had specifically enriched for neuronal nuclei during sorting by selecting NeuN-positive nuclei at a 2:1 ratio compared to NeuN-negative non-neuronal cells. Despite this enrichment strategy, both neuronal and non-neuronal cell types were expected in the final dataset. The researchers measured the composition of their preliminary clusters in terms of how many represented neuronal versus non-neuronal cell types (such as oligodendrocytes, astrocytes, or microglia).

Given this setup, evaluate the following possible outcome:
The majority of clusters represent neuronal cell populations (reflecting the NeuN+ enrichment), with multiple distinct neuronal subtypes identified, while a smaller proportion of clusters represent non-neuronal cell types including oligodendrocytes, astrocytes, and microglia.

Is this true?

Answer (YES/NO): YES